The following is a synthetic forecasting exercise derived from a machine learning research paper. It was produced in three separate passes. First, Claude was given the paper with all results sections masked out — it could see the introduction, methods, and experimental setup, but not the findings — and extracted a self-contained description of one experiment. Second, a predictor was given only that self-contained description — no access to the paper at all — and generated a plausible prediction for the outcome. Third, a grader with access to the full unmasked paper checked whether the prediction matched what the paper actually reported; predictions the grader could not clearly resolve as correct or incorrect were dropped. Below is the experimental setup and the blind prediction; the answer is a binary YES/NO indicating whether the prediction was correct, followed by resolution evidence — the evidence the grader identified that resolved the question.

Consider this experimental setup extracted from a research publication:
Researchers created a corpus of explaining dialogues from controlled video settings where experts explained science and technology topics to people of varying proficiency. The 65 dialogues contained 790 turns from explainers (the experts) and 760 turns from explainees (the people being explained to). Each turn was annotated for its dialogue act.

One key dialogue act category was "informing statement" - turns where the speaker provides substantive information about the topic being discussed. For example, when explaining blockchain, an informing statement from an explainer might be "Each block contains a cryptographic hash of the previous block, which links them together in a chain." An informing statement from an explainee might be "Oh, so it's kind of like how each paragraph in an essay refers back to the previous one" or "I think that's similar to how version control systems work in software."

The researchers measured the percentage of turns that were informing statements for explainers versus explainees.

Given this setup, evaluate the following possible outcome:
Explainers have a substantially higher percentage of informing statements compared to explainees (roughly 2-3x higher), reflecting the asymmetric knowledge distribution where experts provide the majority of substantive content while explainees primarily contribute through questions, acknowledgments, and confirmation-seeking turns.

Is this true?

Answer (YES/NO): NO